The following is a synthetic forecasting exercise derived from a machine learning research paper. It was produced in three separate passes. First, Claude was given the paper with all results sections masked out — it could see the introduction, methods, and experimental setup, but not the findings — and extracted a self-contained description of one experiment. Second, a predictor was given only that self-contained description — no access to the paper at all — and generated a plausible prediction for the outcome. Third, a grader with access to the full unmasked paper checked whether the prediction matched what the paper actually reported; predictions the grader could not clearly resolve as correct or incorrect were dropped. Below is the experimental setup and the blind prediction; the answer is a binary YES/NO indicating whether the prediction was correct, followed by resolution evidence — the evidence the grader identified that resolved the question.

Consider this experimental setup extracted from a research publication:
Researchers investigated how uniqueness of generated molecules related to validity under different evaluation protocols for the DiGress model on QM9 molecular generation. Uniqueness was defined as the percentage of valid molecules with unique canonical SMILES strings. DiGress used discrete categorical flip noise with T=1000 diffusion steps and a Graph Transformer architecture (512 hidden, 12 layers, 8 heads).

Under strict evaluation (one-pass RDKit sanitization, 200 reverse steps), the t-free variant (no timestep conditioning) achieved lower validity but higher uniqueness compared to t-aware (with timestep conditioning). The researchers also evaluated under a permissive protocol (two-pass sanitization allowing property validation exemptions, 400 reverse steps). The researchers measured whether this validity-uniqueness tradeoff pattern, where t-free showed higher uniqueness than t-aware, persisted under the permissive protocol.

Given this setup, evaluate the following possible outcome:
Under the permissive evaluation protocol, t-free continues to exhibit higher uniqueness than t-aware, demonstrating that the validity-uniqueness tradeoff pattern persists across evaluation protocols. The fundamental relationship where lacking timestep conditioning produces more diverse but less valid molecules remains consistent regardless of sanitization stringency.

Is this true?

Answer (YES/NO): NO